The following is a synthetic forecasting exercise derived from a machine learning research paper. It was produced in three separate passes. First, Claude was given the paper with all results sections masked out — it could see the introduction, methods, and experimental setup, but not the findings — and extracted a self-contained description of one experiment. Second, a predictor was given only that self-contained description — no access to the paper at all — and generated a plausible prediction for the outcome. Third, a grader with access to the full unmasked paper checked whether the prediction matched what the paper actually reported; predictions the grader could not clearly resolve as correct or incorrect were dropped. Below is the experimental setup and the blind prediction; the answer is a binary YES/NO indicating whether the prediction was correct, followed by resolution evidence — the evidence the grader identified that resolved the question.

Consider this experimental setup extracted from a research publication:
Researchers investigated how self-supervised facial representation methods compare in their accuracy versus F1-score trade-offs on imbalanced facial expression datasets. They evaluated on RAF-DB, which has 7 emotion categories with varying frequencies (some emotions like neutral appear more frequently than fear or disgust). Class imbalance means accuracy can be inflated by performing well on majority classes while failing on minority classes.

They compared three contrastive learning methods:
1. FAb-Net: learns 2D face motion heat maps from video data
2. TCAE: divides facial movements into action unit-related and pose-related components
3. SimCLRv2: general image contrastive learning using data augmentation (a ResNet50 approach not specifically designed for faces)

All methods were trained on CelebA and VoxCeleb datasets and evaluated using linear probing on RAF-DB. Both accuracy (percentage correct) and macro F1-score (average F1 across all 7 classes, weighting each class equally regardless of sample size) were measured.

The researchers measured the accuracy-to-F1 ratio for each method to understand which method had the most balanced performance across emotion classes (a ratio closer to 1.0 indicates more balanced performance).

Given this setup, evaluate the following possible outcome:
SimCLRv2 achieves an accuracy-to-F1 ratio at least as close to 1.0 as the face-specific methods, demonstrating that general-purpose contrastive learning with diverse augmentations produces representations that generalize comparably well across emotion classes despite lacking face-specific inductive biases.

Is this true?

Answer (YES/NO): NO